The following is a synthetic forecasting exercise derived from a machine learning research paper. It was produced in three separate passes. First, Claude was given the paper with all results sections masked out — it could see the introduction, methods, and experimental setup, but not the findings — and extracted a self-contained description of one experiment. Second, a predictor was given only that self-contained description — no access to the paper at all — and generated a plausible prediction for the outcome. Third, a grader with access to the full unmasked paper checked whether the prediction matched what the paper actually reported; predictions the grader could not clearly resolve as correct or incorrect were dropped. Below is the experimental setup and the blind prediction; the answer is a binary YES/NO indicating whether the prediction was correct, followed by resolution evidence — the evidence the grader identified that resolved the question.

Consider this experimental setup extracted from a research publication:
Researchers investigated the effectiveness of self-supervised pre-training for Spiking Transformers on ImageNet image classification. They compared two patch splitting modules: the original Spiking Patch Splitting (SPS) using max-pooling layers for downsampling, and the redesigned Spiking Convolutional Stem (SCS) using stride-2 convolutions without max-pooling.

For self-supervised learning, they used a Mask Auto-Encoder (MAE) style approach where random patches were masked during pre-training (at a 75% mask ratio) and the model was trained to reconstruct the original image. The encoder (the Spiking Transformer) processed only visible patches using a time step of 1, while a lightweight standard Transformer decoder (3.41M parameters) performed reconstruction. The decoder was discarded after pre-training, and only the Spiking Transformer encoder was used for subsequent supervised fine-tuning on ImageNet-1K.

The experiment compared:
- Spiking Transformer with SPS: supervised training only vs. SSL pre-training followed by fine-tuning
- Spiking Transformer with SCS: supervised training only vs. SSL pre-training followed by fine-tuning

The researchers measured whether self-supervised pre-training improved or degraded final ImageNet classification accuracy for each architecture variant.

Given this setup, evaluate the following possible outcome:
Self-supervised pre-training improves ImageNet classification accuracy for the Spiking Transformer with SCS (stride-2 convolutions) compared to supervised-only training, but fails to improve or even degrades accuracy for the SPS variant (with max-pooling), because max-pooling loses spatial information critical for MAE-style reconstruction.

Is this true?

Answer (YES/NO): YES